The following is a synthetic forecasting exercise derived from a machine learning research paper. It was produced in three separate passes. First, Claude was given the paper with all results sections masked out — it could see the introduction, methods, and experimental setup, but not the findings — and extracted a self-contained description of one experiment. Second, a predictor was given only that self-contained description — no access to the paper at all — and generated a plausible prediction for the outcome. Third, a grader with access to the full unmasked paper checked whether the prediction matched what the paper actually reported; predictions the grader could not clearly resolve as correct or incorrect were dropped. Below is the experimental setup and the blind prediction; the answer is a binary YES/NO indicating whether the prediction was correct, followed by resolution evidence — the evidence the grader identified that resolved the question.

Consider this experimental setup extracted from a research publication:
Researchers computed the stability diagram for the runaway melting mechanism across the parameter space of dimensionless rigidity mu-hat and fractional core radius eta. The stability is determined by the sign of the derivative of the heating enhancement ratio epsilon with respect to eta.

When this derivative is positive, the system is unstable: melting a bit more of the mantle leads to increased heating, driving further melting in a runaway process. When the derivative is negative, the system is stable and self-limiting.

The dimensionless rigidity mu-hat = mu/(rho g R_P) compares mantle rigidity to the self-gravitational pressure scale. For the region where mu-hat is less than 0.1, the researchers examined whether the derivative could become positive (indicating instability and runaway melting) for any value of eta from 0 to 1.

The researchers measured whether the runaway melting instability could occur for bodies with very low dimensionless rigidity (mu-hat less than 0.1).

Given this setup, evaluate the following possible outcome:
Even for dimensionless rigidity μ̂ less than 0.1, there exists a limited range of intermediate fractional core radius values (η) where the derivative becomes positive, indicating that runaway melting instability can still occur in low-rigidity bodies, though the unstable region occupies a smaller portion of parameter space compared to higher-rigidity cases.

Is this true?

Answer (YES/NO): NO